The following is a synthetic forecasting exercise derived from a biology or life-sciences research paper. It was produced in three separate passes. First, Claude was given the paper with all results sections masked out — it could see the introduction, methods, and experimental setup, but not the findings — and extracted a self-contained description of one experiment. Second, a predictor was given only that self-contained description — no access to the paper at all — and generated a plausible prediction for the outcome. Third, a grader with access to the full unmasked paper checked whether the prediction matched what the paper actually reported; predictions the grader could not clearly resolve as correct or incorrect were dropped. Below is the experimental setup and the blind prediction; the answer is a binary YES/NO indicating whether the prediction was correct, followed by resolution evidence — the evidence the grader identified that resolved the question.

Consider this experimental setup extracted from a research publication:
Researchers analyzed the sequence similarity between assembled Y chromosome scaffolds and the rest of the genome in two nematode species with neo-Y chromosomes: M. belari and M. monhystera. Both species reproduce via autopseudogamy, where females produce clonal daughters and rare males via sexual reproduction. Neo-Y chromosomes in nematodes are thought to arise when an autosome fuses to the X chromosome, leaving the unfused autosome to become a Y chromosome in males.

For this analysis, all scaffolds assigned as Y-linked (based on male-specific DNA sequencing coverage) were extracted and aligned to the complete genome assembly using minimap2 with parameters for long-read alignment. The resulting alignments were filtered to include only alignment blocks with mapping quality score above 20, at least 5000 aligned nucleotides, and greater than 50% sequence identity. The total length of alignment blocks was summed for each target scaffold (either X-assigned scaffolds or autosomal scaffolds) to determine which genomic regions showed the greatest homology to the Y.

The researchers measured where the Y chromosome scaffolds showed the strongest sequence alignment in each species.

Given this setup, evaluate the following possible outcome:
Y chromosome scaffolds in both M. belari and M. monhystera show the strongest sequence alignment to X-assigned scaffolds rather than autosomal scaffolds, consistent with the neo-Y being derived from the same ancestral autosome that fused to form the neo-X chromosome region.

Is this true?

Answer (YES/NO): NO